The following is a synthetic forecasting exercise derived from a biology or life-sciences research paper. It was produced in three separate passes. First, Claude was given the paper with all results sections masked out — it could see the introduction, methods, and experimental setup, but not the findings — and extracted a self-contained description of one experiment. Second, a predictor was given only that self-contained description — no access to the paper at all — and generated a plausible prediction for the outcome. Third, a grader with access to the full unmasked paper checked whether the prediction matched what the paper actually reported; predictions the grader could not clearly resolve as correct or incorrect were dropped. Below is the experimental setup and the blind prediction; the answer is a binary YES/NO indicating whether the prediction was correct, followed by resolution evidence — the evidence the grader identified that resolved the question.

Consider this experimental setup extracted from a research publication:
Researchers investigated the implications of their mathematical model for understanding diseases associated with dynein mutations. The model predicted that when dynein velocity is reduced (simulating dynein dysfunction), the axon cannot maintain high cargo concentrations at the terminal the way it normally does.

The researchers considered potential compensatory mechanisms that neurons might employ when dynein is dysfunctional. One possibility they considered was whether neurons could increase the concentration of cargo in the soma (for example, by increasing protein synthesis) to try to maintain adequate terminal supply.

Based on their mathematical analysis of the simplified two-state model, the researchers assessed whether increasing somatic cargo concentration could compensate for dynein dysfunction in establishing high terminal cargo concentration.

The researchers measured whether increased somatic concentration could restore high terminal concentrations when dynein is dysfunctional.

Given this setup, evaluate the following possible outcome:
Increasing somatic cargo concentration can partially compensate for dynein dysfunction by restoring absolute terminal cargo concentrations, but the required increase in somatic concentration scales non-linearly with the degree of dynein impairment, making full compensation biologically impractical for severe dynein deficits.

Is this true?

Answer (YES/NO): NO